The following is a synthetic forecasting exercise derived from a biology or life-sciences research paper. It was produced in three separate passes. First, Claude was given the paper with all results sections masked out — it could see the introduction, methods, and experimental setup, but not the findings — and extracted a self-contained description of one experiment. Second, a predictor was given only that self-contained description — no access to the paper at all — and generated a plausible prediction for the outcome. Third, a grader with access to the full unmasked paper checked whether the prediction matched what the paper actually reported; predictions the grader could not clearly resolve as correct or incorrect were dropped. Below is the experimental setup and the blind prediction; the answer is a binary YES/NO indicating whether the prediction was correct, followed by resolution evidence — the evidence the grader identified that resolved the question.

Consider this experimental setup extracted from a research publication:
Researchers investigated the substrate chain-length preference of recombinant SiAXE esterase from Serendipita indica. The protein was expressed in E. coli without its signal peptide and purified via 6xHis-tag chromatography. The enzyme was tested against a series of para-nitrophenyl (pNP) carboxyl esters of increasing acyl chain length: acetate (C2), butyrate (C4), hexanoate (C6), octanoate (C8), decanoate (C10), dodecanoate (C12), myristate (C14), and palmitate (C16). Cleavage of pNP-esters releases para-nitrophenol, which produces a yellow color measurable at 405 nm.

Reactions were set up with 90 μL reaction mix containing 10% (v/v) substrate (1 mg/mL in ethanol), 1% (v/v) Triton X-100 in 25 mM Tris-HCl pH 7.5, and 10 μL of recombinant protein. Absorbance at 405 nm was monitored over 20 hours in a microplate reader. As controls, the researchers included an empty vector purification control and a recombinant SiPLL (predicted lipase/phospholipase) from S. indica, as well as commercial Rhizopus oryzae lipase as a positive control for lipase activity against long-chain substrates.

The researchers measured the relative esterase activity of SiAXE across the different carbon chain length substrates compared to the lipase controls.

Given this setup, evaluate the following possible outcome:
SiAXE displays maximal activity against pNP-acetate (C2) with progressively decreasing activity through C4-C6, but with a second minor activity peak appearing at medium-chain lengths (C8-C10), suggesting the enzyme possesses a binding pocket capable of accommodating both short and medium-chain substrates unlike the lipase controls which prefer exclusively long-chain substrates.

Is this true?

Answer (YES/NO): NO